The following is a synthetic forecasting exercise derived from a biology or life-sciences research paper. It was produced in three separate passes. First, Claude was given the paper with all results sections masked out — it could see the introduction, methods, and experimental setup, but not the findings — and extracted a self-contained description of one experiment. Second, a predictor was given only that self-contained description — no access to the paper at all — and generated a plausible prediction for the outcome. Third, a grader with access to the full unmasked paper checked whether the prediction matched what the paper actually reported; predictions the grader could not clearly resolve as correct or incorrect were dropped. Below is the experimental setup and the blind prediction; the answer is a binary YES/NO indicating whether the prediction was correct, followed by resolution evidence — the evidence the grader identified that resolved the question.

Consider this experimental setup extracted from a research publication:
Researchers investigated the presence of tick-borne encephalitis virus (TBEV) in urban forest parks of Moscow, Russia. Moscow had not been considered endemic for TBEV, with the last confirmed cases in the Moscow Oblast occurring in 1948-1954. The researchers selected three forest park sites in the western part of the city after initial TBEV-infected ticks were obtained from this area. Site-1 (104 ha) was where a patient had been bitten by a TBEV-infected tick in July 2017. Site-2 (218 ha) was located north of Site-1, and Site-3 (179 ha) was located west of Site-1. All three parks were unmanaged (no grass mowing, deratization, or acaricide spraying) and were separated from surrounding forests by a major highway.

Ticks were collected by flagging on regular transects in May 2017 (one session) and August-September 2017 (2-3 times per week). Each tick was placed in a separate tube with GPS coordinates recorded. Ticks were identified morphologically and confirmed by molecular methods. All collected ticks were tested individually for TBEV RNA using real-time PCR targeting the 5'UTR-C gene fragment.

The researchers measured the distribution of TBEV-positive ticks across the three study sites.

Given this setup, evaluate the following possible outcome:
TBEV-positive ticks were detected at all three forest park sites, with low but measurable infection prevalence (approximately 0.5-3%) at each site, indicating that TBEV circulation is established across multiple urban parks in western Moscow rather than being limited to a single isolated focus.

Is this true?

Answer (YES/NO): NO